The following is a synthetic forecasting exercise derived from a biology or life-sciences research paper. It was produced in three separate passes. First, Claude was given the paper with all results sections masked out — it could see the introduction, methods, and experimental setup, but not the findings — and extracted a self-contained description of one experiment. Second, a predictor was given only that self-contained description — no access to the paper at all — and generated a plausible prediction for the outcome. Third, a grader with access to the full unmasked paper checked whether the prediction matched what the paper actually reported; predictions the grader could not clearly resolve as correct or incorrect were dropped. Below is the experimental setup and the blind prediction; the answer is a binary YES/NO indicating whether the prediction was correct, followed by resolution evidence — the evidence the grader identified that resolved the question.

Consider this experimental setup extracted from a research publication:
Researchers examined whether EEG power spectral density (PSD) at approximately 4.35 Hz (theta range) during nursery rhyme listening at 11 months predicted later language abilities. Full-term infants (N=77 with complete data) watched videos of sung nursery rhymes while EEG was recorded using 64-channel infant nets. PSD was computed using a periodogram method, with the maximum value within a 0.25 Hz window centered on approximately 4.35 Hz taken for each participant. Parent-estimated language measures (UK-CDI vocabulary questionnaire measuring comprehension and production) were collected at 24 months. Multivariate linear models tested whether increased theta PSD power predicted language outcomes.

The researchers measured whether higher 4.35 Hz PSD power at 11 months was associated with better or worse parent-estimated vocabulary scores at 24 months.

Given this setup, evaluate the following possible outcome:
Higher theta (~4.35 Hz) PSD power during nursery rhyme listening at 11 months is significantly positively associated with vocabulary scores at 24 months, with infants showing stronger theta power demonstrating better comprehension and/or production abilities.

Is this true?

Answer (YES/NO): NO